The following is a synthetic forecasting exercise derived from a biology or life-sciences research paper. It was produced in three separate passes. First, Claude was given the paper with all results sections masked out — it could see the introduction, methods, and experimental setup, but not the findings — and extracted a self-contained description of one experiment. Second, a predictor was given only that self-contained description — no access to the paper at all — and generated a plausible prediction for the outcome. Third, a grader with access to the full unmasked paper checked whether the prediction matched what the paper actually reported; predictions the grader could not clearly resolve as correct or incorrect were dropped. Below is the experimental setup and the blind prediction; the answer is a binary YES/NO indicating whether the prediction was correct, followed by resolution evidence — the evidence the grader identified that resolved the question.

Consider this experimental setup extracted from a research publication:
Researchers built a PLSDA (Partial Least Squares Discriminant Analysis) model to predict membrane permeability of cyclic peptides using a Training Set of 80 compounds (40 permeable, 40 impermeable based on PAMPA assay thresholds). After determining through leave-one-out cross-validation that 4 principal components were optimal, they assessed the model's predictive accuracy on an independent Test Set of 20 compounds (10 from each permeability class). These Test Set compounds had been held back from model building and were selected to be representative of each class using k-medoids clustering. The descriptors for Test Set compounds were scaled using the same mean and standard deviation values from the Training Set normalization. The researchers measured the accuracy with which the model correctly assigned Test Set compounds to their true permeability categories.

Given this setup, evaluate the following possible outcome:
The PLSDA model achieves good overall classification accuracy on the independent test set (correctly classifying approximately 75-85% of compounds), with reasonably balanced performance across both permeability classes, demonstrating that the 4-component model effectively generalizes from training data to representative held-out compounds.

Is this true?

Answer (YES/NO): NO